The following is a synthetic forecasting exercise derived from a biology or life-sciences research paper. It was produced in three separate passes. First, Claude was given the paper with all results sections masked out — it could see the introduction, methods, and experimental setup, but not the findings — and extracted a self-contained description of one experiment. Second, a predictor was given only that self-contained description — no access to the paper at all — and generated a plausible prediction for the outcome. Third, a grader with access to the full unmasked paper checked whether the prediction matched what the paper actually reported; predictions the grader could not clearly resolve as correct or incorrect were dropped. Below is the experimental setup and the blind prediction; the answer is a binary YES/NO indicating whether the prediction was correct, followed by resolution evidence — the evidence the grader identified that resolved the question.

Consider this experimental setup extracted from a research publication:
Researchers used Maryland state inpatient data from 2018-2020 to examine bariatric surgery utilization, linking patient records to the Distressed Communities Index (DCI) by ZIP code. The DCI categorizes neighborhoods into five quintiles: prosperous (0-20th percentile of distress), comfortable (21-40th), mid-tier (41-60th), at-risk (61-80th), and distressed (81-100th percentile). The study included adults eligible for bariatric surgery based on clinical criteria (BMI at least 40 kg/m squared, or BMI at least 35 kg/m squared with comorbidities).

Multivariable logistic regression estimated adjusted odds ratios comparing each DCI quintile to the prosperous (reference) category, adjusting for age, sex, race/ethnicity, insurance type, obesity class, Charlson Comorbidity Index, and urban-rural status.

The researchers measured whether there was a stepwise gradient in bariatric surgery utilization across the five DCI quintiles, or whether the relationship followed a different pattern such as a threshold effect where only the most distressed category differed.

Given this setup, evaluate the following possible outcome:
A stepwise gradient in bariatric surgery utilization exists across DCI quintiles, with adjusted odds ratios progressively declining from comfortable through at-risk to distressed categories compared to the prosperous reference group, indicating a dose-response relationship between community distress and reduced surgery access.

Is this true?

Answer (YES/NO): NO